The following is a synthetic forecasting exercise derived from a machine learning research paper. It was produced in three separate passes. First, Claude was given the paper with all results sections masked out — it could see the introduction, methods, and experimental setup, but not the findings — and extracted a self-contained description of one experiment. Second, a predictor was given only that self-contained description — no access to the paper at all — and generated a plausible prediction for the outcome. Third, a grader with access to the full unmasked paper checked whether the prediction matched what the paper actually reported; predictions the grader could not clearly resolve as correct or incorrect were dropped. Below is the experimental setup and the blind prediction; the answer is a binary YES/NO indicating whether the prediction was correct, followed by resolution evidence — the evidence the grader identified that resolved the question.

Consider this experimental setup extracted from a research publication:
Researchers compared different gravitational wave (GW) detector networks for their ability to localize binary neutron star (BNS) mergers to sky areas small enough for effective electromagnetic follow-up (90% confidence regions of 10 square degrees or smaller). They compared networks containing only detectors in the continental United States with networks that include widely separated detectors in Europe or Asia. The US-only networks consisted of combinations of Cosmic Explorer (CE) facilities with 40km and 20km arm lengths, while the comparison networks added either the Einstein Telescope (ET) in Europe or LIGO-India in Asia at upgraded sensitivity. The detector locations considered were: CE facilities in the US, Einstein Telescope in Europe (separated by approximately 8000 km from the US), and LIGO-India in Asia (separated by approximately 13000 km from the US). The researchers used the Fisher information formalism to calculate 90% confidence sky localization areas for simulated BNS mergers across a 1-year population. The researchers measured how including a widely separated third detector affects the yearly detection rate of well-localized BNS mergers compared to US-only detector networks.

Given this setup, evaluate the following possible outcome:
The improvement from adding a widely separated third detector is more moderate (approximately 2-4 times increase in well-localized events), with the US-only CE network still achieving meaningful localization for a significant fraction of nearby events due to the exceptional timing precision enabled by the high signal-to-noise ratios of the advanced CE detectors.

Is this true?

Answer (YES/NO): NO